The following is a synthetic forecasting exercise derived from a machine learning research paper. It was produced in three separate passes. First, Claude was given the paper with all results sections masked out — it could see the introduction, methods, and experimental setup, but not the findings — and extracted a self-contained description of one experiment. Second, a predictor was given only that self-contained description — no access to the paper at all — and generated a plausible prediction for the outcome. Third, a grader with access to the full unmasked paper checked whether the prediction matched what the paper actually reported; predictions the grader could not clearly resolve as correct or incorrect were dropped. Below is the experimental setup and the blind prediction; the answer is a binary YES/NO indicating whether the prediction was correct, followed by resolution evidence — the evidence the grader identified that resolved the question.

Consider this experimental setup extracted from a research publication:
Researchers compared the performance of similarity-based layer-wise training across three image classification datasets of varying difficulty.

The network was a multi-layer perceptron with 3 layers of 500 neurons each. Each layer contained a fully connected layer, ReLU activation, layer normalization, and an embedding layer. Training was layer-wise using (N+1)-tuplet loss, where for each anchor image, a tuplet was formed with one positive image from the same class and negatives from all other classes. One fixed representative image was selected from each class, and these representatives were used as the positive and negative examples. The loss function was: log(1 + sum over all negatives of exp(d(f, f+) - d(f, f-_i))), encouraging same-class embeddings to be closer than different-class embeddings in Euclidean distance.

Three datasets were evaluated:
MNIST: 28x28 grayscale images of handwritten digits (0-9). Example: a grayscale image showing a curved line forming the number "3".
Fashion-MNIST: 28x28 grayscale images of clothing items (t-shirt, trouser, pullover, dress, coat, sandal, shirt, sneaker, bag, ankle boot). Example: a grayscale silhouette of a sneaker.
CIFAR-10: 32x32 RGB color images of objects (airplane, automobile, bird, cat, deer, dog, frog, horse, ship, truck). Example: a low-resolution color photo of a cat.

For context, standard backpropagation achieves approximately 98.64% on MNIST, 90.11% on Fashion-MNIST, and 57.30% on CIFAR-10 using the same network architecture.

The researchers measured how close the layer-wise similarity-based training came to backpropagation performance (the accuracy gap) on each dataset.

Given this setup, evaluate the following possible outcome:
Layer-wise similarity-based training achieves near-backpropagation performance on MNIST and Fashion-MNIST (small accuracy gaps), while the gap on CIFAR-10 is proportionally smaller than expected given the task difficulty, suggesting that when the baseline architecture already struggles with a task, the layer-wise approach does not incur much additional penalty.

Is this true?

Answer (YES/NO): NO